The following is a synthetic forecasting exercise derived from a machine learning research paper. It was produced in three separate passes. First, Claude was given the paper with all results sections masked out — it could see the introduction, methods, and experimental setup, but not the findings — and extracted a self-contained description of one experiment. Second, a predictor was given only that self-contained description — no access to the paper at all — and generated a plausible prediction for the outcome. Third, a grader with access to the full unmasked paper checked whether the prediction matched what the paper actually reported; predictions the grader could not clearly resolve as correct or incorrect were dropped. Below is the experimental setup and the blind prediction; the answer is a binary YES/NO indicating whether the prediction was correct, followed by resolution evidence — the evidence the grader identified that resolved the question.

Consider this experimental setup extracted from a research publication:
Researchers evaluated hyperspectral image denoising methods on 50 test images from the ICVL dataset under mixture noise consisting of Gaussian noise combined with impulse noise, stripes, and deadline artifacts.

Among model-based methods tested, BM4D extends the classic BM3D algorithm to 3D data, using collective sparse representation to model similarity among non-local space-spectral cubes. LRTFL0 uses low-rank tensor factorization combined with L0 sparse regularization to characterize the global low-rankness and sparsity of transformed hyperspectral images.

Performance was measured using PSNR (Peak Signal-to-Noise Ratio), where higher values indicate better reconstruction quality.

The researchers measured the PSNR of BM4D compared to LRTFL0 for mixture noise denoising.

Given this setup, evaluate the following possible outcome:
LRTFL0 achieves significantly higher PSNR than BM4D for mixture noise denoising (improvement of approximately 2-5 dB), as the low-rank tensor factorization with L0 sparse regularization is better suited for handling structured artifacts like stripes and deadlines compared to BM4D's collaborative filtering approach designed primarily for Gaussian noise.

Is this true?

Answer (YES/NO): NO